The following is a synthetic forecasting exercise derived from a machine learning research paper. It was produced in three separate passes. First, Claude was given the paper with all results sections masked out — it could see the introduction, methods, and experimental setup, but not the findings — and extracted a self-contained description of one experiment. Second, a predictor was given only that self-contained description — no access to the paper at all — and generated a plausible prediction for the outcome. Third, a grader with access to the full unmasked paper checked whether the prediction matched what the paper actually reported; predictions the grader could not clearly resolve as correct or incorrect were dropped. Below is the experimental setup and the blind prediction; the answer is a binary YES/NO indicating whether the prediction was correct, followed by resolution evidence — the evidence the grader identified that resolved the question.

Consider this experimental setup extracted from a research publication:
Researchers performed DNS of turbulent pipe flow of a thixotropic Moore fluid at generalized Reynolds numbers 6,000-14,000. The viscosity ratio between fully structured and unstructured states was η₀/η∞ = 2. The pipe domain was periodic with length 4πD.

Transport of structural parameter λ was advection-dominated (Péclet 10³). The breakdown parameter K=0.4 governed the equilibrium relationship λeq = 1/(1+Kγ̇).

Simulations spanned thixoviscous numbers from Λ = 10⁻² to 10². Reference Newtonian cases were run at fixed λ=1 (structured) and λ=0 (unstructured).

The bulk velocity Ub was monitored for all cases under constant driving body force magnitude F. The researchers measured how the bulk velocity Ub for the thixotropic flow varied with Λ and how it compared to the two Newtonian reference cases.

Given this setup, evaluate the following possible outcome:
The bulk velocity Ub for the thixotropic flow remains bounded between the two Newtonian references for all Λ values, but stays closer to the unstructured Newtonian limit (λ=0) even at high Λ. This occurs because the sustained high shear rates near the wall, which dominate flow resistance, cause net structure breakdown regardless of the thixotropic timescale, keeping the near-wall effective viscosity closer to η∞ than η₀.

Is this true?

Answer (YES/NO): NO